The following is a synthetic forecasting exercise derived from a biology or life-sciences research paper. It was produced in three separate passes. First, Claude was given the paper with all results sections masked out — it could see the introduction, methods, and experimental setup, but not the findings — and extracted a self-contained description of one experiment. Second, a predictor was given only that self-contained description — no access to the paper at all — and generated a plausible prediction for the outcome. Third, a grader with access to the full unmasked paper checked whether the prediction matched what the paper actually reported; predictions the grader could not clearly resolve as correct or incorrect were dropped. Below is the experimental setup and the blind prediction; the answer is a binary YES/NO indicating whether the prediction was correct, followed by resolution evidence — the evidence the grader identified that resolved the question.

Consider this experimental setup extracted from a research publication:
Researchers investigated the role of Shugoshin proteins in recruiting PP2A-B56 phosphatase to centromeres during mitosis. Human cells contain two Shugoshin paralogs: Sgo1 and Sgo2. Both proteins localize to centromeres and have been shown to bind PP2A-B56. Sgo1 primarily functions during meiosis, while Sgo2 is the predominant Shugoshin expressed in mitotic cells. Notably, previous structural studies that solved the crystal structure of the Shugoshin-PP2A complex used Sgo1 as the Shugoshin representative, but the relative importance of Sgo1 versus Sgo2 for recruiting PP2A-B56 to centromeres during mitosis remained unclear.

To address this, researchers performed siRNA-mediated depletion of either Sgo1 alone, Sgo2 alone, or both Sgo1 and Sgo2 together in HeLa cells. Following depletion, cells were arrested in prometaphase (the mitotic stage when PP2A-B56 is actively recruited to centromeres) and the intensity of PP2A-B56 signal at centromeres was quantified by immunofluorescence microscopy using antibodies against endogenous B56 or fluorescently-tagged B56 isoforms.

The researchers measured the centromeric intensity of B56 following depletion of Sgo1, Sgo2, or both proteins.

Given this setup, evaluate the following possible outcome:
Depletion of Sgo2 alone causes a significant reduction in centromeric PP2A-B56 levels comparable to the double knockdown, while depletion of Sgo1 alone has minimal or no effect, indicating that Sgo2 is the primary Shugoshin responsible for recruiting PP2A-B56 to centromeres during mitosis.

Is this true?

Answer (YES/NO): NO